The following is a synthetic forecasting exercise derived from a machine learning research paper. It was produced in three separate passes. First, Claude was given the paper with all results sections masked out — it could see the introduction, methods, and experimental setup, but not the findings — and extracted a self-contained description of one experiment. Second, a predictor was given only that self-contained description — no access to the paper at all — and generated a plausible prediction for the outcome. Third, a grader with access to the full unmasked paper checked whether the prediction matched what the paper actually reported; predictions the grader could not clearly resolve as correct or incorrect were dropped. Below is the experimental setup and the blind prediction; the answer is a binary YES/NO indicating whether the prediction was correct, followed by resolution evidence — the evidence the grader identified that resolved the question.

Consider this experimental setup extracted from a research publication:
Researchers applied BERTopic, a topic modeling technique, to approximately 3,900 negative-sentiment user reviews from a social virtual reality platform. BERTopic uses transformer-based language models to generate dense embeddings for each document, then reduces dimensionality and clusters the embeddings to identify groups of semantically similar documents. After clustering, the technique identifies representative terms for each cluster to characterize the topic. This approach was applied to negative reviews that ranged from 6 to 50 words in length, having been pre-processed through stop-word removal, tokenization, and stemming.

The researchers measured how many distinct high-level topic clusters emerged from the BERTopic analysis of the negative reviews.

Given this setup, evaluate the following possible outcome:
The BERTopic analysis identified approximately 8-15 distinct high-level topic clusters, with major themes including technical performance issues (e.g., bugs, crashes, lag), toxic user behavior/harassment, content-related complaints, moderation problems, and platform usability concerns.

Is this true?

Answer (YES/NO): NO